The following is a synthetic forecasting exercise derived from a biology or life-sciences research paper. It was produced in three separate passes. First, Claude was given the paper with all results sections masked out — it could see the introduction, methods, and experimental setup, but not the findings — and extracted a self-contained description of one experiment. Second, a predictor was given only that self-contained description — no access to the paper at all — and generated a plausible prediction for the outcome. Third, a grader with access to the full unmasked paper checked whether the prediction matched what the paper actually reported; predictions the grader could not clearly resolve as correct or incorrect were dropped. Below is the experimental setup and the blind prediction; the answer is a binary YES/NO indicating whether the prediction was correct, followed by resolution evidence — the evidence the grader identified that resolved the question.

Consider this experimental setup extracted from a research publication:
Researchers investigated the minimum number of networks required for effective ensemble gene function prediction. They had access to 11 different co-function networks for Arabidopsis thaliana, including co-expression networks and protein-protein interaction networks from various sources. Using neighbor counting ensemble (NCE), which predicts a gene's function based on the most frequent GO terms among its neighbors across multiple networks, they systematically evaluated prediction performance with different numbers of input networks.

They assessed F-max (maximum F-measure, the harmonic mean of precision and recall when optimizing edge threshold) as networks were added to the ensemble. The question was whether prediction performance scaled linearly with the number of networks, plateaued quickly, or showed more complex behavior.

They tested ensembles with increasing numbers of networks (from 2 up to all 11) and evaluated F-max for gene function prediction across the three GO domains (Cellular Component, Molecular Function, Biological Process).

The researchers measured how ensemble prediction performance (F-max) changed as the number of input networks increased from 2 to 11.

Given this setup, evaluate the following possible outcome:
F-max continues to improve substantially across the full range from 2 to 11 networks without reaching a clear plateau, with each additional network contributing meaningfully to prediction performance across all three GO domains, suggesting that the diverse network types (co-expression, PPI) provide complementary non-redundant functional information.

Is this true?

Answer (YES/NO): NO